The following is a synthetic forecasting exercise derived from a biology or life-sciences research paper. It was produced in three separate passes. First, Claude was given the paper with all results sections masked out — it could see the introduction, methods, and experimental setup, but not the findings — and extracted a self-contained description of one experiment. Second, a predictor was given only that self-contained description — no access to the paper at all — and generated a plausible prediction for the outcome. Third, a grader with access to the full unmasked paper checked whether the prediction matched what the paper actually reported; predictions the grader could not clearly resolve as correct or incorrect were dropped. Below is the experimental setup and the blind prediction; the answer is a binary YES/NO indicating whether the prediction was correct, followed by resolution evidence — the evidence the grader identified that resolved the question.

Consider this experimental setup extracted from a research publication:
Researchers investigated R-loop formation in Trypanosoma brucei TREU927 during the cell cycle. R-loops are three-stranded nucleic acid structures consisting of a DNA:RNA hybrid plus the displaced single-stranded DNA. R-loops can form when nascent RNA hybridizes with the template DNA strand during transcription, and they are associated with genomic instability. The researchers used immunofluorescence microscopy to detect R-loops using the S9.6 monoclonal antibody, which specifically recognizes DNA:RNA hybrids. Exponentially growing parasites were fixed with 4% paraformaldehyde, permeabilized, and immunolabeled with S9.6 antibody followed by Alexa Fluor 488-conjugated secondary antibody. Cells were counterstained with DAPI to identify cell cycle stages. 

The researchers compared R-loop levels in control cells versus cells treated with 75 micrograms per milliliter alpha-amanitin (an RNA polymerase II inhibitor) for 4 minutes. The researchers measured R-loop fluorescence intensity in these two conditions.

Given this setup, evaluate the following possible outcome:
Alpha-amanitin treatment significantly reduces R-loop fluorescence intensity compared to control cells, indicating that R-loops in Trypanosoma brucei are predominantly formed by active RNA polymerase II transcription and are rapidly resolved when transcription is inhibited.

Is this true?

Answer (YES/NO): YES